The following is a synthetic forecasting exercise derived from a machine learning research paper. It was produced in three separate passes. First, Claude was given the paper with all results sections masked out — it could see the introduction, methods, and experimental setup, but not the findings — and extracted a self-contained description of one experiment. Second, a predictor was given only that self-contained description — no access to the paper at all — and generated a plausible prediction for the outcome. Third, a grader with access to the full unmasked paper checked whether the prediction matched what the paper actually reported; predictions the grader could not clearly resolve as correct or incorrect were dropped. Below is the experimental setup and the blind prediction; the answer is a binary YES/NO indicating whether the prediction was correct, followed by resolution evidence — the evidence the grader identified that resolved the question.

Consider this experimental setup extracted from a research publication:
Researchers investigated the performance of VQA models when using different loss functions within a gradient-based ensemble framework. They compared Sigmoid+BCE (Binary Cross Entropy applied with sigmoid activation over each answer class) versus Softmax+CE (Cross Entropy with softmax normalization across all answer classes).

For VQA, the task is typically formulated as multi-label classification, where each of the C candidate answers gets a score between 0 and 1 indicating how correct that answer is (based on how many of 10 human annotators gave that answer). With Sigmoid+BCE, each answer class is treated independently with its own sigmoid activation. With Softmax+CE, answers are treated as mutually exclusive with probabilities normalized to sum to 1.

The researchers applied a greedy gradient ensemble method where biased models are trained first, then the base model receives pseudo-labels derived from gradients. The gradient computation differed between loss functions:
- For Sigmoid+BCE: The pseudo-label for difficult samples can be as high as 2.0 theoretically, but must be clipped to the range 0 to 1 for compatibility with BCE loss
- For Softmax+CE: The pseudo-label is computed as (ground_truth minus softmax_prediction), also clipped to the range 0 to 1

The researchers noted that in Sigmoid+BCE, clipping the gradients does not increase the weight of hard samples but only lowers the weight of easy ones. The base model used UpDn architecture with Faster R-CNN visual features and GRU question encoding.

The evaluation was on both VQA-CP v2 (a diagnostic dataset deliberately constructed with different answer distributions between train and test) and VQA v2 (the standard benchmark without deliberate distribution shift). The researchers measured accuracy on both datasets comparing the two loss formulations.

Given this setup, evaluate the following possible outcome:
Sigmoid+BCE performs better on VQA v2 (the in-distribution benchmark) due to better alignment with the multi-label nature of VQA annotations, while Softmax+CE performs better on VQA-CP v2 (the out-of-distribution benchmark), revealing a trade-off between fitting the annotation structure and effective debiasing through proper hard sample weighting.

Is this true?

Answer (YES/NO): NO